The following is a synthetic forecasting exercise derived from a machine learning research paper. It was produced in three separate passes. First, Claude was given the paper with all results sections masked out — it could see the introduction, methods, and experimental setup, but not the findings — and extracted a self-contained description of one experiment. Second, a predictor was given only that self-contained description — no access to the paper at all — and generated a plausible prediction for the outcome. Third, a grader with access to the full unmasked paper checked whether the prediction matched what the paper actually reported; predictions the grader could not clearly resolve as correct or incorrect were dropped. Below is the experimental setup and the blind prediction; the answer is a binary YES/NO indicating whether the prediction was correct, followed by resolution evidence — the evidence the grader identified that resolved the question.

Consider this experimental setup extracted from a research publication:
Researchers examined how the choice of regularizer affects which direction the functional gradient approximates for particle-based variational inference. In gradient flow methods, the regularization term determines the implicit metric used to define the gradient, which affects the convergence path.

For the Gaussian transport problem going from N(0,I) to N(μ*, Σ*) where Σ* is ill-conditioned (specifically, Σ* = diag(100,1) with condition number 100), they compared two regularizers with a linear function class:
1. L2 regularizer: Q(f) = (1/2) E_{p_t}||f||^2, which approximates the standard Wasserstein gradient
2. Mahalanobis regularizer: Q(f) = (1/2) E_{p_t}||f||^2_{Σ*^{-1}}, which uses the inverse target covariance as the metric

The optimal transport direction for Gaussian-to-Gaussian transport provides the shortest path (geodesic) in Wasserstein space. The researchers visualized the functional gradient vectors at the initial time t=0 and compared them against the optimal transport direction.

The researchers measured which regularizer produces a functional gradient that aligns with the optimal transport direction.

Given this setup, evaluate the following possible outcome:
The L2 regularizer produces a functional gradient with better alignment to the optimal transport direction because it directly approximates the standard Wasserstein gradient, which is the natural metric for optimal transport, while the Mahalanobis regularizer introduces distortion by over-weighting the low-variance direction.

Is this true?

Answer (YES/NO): NO